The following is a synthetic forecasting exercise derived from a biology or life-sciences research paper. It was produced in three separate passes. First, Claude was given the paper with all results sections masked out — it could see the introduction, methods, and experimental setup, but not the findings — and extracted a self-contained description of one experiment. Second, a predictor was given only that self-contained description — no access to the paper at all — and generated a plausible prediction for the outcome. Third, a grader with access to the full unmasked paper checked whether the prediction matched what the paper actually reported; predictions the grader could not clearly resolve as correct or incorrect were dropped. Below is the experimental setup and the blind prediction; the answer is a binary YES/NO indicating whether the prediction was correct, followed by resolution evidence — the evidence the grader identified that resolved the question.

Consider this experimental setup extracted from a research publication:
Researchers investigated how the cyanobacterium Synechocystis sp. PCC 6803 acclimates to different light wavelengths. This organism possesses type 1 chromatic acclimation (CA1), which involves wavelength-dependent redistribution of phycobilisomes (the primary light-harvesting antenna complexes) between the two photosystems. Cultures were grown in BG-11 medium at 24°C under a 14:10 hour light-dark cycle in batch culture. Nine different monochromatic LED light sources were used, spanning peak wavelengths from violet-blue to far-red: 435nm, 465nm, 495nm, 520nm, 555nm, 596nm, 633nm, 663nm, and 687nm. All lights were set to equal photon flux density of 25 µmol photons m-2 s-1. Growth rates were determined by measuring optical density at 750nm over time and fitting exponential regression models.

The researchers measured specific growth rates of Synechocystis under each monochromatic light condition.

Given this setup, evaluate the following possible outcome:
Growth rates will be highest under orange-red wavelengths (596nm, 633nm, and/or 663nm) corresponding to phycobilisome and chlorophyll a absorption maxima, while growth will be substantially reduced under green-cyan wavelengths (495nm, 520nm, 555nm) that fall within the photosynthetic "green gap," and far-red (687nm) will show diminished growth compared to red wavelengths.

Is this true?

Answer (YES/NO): NO